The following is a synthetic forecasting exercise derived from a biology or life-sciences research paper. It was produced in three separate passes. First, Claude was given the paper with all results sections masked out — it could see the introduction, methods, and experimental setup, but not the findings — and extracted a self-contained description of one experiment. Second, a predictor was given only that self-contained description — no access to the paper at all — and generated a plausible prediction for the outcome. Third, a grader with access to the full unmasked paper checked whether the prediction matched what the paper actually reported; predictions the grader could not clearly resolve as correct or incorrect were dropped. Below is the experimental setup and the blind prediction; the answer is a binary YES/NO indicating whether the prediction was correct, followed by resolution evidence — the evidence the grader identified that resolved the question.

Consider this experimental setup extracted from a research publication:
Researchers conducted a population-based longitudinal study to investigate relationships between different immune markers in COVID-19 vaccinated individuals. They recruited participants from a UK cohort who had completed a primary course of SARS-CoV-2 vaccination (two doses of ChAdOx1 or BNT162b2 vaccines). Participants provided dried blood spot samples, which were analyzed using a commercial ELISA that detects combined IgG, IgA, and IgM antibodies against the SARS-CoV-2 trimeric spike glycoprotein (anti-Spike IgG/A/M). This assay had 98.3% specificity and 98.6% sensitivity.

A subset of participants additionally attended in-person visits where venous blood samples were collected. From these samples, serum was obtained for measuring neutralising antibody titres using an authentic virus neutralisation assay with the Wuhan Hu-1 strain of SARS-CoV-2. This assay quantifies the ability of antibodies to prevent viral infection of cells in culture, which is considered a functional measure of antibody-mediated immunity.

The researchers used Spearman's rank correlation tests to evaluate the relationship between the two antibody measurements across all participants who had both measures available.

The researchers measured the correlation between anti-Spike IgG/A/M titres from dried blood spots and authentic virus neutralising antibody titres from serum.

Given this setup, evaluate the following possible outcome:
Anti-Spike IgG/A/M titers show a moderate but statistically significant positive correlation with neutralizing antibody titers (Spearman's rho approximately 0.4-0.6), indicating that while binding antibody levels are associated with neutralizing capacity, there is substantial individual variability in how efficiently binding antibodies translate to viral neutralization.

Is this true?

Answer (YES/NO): NO